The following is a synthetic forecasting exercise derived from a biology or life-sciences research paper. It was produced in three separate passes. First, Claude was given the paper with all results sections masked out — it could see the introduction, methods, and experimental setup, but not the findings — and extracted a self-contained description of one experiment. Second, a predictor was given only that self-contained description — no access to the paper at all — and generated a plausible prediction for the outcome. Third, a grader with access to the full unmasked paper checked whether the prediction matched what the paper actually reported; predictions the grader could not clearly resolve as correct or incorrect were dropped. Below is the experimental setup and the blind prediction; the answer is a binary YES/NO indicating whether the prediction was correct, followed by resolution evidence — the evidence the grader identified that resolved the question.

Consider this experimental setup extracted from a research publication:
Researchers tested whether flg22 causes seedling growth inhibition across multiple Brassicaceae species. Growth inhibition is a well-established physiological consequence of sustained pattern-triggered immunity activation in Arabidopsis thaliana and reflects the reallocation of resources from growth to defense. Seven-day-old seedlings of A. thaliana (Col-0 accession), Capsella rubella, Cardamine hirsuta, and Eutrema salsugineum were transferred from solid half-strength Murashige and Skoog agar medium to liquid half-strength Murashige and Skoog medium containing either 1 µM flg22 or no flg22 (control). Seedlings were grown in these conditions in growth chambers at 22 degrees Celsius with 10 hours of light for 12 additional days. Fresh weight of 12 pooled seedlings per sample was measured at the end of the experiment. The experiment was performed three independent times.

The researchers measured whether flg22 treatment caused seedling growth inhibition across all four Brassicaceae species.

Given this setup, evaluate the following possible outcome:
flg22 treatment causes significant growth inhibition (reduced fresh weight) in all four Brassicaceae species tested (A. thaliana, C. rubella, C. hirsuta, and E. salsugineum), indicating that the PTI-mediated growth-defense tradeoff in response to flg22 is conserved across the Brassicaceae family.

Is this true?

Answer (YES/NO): NO